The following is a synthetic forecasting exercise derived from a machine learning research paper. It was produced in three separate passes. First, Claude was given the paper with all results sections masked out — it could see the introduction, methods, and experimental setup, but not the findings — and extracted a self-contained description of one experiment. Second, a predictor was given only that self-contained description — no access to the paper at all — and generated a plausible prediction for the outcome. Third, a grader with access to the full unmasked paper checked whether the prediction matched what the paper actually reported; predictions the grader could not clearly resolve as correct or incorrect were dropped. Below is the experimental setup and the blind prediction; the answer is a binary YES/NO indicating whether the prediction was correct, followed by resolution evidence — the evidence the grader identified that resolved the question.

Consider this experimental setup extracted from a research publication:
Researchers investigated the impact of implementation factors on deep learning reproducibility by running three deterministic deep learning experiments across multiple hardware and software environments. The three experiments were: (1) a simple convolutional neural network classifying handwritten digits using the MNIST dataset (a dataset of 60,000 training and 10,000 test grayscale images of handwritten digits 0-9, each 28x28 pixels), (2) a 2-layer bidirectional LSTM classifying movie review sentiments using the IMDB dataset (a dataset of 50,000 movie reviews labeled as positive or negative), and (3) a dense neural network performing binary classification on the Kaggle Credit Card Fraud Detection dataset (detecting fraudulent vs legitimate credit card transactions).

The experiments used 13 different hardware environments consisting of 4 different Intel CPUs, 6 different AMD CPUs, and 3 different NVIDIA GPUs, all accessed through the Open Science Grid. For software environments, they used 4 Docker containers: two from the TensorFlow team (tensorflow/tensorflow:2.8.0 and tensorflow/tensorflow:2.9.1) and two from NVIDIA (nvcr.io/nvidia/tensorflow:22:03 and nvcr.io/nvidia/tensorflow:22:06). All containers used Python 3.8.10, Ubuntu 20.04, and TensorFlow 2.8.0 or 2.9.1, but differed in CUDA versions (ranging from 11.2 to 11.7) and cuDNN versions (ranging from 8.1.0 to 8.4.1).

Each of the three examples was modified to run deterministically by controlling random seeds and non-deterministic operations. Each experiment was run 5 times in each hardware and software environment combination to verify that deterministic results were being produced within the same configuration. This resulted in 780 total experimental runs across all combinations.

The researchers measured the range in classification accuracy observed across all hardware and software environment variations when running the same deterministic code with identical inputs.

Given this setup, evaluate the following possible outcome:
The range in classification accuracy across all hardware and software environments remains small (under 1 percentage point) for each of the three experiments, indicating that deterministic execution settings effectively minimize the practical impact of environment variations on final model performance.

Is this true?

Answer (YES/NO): NO